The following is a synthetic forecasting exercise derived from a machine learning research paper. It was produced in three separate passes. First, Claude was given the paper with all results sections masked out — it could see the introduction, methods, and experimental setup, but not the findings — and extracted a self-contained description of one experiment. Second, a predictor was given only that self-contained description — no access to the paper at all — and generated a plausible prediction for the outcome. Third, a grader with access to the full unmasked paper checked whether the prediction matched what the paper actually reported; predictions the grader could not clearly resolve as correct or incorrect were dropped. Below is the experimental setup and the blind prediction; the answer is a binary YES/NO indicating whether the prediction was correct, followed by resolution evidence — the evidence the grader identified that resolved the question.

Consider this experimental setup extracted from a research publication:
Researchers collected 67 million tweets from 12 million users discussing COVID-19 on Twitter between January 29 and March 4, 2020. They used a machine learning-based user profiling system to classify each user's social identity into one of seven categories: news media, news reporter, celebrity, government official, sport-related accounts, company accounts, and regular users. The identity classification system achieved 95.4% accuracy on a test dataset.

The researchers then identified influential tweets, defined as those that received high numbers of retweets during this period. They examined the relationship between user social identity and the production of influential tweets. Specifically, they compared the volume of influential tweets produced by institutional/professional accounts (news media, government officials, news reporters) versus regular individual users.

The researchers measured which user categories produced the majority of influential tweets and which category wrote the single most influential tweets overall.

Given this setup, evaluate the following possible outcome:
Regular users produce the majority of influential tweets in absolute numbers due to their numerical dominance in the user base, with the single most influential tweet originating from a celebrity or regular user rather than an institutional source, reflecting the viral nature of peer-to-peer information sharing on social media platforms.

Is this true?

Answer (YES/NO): NO